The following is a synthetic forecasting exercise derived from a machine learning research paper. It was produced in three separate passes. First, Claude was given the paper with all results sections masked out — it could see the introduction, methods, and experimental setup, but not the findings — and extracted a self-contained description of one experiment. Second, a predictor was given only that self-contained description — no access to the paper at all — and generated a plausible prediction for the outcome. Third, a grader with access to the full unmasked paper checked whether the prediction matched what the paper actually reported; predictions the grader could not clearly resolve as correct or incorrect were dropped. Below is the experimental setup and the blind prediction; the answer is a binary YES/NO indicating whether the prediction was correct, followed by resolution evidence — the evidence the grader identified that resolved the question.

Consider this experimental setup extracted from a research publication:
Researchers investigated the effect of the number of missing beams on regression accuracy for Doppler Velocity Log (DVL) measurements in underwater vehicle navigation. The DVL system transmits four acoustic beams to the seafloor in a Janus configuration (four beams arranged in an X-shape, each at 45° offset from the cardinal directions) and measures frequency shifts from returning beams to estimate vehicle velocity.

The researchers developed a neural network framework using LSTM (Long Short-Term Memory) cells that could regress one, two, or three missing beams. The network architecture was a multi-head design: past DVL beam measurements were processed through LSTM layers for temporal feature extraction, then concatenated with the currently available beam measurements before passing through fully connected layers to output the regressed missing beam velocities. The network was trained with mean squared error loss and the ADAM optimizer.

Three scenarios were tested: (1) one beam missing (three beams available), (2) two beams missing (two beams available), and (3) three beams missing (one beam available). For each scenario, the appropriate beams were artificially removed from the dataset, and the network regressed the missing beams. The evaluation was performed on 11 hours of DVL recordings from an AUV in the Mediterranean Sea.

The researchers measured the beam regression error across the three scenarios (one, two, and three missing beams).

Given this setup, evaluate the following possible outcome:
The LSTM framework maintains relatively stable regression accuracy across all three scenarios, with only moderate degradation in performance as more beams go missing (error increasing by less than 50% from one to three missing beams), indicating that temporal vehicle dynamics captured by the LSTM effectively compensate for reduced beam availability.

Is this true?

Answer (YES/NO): YES